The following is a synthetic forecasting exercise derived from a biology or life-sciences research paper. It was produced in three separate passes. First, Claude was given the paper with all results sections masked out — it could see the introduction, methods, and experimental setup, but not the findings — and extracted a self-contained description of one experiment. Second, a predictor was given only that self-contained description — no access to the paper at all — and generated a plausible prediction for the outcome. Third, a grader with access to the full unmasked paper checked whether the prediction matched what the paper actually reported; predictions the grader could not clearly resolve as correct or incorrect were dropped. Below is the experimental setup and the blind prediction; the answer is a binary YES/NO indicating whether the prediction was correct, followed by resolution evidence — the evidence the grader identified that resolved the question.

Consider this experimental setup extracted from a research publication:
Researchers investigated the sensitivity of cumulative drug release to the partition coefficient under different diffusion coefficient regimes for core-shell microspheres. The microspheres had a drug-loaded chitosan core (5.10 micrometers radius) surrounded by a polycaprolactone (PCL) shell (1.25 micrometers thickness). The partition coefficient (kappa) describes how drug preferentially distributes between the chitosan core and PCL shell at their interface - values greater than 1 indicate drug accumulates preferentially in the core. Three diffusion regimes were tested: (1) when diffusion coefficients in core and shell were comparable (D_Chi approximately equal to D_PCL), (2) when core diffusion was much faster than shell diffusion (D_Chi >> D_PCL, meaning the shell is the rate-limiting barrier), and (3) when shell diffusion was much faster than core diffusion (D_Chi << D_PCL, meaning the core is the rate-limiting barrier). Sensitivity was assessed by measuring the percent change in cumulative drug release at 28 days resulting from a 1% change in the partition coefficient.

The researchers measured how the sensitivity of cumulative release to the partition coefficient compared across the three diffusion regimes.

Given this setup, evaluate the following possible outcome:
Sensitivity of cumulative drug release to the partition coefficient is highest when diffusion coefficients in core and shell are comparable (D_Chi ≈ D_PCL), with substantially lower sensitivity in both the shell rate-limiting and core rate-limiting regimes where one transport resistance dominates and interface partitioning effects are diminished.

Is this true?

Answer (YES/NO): YES